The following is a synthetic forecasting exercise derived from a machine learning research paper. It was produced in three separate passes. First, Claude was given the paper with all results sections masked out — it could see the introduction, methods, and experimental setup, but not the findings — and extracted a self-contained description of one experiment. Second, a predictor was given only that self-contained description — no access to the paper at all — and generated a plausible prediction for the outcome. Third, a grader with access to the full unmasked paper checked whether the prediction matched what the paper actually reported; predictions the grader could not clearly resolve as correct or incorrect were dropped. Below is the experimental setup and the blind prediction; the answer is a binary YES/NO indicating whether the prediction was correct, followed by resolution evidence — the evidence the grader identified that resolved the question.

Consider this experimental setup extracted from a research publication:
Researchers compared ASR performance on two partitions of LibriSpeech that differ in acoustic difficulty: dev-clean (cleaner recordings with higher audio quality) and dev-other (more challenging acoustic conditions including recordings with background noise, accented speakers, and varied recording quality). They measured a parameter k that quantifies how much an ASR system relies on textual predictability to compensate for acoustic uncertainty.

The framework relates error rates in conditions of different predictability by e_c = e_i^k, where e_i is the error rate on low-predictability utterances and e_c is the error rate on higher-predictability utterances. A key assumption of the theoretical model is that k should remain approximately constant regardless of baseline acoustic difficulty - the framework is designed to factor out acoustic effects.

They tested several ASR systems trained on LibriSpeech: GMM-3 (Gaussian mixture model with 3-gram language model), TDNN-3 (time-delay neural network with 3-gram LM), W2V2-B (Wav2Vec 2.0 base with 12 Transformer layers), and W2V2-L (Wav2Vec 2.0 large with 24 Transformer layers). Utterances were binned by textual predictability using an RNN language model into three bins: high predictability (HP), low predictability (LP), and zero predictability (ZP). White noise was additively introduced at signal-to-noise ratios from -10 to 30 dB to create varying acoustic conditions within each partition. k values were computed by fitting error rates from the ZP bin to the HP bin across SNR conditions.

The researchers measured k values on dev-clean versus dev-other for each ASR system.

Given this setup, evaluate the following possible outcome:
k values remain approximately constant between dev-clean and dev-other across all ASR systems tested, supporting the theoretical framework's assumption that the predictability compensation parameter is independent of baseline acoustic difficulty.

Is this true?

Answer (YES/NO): YES